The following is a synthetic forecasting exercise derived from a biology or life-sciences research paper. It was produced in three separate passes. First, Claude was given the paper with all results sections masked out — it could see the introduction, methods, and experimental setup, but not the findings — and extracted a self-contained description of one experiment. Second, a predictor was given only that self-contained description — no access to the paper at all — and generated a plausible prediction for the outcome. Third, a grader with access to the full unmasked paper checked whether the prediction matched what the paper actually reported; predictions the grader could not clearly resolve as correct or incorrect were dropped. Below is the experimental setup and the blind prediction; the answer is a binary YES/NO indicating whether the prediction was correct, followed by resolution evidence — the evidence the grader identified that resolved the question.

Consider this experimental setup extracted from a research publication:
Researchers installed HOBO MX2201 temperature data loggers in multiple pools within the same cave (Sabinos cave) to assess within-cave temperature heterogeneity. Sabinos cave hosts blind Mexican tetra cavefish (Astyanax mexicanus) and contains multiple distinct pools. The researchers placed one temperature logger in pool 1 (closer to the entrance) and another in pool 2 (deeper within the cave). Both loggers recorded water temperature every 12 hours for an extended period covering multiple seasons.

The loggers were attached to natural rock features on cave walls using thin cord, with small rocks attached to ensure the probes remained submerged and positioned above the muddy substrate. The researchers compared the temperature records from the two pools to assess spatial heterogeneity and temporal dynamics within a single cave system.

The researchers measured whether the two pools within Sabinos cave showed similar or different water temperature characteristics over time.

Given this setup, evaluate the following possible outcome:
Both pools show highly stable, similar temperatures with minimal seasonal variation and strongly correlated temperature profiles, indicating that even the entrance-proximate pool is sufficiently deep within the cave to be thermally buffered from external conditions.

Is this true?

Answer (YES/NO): NO